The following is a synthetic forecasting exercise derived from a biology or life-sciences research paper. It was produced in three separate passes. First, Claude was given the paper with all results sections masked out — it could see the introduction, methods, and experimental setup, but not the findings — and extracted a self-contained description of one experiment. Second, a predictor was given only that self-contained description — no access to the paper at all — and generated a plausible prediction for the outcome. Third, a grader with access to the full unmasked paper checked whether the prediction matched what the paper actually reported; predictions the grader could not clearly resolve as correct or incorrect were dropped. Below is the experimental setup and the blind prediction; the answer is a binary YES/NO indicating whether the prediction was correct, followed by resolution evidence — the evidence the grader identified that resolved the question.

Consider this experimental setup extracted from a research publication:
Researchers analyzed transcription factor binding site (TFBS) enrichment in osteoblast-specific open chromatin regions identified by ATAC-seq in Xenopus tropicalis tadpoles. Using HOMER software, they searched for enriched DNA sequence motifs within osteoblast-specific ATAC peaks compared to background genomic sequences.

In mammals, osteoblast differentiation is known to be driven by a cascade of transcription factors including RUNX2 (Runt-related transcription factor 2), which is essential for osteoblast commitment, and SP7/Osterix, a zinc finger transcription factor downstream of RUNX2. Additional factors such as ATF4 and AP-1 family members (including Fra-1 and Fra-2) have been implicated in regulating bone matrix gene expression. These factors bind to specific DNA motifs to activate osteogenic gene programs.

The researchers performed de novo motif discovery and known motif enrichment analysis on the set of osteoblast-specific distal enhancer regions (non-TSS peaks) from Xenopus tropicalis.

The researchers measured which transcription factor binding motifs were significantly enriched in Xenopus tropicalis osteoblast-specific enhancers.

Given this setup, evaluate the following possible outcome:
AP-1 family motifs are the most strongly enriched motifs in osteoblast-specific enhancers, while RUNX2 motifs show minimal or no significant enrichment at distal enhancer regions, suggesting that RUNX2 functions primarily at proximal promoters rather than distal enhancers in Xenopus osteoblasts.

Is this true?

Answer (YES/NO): NO